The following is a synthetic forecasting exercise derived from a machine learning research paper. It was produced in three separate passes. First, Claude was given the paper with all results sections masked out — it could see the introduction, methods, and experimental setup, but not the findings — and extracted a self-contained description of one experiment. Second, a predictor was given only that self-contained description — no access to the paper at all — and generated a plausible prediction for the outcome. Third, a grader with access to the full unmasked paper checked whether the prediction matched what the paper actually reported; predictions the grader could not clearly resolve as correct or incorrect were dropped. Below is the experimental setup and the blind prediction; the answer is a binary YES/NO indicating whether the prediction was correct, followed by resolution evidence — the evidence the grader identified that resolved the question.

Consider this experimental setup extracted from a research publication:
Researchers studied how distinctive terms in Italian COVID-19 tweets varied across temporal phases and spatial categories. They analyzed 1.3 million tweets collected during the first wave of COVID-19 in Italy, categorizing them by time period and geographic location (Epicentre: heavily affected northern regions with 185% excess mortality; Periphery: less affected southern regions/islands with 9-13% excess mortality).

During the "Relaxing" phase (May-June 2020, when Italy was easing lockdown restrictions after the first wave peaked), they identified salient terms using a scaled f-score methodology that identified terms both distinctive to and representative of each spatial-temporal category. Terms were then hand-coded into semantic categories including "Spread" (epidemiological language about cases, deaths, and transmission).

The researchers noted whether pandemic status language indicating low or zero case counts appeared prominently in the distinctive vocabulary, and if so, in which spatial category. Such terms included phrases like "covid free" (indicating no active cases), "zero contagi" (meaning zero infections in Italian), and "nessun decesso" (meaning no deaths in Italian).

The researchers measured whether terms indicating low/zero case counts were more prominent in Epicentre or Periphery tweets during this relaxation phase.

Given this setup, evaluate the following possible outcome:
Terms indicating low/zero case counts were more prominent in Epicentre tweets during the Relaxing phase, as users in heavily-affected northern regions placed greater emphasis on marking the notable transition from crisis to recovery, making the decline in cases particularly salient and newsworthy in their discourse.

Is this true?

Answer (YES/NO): NO